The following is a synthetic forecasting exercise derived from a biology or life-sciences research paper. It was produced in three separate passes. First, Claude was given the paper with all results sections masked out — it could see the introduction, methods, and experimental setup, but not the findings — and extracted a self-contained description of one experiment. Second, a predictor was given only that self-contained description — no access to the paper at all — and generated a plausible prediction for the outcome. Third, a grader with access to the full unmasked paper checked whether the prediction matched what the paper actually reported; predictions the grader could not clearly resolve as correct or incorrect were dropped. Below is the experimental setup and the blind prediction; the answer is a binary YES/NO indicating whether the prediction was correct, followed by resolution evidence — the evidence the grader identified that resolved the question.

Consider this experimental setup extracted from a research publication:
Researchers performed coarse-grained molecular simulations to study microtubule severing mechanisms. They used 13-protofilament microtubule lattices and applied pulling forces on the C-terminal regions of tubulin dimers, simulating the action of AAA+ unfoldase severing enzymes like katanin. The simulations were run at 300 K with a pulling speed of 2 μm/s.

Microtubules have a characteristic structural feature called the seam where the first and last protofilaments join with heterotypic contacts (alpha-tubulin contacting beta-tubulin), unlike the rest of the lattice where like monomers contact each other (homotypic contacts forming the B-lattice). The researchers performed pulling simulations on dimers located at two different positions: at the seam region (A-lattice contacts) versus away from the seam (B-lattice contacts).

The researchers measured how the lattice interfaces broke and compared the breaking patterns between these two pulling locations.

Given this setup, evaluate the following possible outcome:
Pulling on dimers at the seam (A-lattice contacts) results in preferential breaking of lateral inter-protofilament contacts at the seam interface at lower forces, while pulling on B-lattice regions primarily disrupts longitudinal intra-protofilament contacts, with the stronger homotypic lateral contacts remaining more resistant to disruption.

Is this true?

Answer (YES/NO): NO